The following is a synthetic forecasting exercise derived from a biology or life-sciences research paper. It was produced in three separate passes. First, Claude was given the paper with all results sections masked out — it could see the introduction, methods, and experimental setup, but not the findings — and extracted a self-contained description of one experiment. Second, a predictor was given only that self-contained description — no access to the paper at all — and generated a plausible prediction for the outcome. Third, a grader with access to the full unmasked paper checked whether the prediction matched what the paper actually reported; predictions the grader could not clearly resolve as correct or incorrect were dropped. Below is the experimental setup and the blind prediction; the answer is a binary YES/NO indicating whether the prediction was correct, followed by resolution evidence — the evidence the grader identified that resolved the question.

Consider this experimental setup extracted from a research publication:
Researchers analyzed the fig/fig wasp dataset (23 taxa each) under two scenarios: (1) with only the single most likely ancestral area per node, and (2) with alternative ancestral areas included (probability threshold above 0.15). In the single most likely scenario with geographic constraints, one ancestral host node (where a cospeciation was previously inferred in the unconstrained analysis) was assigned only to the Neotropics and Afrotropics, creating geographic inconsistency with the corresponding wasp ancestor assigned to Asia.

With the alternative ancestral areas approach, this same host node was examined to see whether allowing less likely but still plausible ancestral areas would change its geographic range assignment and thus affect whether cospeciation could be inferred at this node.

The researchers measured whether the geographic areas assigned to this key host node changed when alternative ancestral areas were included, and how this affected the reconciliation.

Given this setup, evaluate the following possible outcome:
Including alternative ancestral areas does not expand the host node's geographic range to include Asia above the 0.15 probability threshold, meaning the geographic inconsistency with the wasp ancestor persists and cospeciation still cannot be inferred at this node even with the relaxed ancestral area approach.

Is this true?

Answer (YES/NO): NO